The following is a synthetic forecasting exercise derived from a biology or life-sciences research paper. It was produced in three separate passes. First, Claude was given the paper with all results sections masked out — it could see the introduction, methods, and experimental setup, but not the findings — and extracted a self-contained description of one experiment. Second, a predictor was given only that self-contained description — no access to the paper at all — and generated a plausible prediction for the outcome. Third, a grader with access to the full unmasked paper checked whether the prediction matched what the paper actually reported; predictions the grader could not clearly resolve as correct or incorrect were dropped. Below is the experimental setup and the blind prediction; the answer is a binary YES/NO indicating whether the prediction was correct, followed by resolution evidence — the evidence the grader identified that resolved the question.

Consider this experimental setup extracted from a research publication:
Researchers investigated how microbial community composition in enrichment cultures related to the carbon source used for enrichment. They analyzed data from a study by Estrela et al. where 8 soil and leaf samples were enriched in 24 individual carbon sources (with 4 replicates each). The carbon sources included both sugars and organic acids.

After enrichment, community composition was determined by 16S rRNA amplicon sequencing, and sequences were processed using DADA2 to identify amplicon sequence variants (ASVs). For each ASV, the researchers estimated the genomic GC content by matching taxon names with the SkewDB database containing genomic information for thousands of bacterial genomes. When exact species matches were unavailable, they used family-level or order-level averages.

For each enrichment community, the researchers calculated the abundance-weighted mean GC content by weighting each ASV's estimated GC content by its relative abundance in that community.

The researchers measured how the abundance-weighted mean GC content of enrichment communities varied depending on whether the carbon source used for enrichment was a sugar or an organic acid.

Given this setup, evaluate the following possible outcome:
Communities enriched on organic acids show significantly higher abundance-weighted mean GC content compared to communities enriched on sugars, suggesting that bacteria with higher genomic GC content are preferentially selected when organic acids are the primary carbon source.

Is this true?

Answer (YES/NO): YES